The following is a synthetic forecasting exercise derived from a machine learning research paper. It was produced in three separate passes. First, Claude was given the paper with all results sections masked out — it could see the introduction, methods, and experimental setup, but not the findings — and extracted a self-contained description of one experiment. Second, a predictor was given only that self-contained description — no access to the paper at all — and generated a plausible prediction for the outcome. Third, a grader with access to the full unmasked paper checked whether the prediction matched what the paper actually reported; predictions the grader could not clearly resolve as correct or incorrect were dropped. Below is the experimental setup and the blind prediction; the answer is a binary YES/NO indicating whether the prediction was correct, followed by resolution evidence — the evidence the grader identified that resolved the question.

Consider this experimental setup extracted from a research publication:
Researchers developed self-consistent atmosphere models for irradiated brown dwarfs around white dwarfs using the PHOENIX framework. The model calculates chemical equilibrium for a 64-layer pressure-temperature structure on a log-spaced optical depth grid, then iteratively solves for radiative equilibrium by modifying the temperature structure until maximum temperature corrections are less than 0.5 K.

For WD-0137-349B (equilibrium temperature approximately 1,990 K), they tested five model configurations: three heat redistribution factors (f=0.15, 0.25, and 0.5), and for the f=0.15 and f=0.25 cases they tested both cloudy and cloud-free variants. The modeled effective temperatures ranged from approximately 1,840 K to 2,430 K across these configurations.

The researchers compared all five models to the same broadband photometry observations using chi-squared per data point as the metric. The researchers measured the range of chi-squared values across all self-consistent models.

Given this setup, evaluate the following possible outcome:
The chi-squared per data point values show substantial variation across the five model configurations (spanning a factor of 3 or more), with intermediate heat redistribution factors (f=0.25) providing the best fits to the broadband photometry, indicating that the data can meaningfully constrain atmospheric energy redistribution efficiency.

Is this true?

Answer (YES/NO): NO